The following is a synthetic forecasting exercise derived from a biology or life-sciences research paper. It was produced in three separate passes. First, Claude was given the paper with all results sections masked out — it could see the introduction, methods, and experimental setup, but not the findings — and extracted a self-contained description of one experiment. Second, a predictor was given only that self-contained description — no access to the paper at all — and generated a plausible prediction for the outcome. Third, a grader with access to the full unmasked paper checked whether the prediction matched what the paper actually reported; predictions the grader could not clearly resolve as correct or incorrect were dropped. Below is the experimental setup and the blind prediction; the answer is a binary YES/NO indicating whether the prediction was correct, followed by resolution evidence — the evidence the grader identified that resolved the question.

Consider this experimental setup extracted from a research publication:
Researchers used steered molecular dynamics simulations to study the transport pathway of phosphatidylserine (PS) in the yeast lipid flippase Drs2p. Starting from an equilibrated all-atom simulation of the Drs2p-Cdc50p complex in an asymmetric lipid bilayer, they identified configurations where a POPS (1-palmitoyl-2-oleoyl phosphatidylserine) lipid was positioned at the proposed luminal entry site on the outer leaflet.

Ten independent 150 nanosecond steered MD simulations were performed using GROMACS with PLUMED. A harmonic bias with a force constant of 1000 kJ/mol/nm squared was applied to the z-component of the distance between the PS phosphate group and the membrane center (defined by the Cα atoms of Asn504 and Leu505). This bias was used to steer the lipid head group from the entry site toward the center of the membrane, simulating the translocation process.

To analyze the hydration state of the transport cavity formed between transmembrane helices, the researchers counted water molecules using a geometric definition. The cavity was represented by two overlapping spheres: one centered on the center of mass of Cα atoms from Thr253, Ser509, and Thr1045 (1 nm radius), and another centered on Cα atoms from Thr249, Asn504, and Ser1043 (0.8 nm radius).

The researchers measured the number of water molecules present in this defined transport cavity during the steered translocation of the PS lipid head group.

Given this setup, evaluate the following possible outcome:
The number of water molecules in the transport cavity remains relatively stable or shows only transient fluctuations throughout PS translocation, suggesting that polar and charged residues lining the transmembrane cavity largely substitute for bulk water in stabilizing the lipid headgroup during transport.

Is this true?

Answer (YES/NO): NO